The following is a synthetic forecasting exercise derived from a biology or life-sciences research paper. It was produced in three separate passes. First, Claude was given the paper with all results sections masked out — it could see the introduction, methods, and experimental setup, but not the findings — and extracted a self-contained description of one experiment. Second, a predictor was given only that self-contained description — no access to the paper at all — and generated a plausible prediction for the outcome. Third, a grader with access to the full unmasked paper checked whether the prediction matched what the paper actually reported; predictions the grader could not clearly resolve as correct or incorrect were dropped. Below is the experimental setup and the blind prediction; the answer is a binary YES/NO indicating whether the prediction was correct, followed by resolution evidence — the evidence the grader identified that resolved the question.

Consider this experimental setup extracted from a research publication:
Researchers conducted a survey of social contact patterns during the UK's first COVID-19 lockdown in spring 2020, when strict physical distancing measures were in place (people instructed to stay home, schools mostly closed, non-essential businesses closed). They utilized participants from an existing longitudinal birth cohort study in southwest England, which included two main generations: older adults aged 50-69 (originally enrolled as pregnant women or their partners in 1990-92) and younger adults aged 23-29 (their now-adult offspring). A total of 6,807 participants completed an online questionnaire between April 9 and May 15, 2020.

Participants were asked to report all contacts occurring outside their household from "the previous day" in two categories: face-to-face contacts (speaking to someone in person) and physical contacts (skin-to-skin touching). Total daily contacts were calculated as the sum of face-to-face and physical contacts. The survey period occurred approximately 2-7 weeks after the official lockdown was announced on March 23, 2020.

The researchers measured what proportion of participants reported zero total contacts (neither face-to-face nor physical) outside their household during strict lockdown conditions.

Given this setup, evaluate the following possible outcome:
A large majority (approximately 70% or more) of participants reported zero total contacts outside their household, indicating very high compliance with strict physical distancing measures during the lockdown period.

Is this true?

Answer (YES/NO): NO